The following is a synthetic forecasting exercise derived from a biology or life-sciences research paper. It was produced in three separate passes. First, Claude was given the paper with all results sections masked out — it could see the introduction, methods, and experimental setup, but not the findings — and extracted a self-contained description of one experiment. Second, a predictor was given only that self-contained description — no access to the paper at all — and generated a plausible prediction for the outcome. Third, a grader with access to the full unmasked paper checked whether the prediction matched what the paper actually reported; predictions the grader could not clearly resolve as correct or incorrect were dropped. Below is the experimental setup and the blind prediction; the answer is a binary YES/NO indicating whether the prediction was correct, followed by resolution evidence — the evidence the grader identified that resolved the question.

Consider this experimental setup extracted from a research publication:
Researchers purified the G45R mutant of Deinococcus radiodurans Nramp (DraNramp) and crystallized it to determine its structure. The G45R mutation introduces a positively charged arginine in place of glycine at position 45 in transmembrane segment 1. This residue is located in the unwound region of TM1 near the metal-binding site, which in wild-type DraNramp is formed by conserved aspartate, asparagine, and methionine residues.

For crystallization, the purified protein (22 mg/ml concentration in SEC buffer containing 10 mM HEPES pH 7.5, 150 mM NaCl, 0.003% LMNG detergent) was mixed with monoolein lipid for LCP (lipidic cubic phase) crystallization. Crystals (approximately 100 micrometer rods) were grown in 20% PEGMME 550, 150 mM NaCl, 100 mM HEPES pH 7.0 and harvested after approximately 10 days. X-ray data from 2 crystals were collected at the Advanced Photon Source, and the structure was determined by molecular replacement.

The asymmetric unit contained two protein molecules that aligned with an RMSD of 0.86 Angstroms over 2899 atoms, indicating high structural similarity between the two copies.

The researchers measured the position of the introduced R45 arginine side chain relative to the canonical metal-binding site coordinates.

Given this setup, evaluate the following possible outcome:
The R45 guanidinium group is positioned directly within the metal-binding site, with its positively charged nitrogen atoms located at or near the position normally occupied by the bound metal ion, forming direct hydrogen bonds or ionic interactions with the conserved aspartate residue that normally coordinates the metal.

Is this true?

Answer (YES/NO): NO